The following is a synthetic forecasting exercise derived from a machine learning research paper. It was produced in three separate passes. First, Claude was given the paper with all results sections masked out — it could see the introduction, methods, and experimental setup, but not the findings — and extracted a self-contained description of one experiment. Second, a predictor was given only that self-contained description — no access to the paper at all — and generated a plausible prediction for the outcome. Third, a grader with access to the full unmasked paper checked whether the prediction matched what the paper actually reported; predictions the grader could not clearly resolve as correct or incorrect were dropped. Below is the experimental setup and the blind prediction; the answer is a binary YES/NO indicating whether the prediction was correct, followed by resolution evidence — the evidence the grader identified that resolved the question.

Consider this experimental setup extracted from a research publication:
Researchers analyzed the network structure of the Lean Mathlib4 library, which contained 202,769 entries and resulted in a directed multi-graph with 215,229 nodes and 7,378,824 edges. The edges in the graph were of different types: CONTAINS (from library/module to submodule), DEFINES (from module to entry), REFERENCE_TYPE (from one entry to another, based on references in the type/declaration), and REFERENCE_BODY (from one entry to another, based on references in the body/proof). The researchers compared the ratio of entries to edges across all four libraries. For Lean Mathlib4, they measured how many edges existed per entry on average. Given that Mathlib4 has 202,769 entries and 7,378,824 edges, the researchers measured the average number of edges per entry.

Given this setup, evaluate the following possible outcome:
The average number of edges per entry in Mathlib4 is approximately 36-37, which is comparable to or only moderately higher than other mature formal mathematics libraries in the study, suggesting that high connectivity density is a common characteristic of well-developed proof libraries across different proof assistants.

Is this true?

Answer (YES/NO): NO